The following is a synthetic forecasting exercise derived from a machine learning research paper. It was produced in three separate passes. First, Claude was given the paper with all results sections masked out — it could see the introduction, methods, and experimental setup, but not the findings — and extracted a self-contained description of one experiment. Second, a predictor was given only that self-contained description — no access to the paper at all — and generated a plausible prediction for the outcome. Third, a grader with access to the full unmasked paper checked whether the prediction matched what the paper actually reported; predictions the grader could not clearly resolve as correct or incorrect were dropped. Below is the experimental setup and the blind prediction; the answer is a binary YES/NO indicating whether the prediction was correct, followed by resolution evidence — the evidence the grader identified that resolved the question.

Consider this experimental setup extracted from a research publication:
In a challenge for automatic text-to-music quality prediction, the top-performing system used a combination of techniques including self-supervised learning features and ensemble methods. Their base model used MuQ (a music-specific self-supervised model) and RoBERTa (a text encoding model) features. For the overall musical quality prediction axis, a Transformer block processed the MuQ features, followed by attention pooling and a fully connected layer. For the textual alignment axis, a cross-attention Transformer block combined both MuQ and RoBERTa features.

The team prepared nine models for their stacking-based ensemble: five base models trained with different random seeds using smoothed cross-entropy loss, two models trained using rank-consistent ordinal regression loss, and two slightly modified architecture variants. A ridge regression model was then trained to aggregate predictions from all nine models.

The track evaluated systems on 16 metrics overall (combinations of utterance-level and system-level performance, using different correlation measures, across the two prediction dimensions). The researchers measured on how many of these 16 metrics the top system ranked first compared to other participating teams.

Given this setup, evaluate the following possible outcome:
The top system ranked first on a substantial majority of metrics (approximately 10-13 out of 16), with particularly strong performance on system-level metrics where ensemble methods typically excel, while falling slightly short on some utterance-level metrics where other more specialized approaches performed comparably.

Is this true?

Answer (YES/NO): YES